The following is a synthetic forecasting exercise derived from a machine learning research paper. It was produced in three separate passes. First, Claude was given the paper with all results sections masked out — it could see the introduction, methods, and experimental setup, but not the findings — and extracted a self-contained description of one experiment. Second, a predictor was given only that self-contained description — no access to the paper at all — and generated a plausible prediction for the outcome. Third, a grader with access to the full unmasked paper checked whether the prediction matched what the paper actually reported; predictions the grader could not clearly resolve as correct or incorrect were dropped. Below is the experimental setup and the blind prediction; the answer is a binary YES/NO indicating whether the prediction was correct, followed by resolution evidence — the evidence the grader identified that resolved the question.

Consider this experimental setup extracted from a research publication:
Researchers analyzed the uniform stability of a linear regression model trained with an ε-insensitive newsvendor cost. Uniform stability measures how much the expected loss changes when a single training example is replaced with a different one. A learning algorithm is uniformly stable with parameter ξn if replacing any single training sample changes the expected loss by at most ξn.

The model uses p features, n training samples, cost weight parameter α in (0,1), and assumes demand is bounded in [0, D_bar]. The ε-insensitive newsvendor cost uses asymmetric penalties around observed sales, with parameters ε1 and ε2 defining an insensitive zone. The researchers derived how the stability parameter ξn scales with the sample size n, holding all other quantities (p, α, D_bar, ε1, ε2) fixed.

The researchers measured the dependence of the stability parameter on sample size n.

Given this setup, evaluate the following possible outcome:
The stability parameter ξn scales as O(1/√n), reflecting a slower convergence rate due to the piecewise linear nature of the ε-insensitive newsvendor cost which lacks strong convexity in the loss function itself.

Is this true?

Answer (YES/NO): NO